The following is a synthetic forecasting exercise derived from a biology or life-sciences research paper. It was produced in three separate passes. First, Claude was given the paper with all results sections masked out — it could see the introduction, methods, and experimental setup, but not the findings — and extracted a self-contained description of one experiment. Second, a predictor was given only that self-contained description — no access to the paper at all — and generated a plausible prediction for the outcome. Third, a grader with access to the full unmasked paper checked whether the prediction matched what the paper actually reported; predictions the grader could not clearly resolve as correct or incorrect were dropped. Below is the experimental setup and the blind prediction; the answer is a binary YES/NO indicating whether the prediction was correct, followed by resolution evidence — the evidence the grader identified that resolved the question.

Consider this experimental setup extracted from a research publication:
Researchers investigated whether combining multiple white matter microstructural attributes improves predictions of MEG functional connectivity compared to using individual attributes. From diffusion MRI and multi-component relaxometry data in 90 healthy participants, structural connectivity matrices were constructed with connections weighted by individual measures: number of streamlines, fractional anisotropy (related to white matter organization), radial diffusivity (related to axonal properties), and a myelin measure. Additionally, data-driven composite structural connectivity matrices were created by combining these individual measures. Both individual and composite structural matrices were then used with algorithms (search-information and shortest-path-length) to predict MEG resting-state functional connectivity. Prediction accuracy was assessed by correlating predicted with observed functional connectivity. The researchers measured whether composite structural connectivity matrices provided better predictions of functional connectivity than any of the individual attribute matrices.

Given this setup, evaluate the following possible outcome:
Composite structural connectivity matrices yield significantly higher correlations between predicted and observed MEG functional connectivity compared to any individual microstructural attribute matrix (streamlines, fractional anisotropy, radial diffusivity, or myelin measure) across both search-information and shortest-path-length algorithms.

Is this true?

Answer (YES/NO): NO